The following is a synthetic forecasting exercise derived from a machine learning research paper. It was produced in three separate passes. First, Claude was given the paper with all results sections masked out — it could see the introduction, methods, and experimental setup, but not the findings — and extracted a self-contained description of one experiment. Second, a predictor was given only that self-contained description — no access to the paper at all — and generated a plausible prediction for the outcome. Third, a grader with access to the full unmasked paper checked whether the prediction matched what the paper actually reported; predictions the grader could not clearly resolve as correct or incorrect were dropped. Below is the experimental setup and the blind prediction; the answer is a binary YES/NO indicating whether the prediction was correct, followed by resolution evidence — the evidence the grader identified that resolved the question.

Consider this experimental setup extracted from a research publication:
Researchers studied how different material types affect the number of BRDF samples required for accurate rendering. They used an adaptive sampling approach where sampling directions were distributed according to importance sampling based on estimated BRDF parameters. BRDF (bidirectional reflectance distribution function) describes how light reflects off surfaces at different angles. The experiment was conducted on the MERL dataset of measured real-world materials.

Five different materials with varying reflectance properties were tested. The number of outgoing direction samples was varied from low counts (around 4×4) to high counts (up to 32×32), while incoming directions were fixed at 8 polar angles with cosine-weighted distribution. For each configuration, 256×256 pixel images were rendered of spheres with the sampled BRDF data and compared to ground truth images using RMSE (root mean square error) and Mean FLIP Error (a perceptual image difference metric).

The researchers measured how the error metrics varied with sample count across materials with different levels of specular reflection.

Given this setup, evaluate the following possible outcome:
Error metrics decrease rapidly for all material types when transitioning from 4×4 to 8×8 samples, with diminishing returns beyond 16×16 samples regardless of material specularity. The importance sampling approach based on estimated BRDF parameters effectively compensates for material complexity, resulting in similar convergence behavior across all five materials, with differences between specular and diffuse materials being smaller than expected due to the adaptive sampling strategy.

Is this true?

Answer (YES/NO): NO